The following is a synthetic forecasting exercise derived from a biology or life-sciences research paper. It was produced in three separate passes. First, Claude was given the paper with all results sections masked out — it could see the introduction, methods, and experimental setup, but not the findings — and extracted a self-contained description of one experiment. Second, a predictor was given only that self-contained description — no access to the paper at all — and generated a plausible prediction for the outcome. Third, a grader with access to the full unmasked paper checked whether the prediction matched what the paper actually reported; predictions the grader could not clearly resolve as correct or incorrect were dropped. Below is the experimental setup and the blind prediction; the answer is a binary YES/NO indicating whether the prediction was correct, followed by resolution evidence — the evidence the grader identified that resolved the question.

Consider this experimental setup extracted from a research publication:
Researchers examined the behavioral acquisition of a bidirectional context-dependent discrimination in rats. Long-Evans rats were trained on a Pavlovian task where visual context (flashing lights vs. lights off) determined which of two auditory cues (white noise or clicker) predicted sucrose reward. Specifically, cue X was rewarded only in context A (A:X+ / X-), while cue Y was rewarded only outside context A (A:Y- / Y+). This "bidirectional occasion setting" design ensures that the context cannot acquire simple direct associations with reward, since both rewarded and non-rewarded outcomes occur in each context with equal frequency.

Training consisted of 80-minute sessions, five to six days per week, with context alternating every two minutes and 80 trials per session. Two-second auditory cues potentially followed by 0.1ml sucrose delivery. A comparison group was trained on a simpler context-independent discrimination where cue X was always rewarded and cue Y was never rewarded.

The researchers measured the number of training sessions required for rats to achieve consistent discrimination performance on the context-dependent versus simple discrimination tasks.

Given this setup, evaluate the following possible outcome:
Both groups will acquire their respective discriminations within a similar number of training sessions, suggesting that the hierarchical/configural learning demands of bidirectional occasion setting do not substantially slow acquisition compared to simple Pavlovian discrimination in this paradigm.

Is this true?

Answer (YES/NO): NO